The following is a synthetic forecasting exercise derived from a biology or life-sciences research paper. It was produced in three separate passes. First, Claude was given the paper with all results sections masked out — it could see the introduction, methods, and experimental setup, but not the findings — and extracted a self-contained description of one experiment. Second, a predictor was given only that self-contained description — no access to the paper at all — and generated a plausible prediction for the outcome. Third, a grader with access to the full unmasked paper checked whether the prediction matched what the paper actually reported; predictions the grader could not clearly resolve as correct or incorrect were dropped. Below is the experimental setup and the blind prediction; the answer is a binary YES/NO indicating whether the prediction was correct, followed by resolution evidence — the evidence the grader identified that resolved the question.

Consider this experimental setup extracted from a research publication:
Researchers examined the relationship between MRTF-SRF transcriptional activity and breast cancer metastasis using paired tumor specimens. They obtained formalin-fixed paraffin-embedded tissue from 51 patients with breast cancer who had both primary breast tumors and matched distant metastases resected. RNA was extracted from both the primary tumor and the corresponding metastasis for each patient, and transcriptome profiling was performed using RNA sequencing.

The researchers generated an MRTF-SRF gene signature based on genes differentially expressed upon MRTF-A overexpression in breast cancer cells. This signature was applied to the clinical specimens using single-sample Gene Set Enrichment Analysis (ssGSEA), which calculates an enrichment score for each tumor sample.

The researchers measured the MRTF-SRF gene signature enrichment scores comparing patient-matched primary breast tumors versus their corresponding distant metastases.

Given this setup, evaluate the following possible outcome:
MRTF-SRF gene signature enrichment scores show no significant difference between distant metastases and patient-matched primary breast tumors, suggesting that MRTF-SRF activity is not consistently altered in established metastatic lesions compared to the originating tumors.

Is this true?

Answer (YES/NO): NO